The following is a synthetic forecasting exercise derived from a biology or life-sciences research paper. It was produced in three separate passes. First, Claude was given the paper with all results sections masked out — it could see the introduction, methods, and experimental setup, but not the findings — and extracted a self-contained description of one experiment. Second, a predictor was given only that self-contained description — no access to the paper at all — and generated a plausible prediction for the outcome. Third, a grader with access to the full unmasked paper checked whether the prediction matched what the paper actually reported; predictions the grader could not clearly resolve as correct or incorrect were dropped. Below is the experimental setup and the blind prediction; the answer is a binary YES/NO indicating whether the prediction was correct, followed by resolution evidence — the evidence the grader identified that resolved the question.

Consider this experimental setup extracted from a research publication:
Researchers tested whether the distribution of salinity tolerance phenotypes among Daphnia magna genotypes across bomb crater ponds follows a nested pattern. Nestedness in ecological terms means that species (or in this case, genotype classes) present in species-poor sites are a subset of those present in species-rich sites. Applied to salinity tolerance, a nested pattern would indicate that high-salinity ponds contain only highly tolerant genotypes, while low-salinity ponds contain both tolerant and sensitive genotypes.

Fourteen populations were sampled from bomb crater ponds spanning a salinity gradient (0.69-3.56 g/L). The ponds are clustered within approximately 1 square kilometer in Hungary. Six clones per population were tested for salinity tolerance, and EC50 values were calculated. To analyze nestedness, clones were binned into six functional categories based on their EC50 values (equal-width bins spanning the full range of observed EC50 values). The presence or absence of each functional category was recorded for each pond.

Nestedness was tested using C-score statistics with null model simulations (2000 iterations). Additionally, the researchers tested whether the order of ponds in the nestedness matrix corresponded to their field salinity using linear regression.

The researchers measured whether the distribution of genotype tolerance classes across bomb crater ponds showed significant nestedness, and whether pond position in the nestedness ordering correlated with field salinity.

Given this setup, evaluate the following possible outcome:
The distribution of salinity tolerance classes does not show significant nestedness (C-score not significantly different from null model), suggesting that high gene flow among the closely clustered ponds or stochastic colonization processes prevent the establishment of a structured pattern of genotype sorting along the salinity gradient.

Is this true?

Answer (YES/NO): NO